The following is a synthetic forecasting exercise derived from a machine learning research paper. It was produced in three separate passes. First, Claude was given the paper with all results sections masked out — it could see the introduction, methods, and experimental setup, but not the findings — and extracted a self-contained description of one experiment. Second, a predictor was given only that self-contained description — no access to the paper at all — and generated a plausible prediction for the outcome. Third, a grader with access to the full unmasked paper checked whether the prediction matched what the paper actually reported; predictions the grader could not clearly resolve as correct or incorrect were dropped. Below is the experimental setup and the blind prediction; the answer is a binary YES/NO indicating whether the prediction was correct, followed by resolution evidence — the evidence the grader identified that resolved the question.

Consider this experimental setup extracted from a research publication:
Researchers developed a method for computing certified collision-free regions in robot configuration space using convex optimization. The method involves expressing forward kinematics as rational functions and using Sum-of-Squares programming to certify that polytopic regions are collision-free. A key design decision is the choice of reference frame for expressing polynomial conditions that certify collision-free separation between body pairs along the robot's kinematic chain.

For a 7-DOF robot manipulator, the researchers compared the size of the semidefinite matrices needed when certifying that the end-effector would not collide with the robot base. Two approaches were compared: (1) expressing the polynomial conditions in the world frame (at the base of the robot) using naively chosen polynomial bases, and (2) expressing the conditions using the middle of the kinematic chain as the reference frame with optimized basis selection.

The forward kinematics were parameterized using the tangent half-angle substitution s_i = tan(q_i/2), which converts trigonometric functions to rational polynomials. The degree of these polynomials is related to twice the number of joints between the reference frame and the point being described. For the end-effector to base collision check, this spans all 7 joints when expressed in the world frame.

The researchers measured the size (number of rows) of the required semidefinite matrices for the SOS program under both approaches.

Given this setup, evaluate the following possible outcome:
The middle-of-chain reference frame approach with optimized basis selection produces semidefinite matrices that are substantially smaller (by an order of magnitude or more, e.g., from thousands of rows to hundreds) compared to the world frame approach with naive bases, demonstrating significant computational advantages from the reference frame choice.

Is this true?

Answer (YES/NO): YES